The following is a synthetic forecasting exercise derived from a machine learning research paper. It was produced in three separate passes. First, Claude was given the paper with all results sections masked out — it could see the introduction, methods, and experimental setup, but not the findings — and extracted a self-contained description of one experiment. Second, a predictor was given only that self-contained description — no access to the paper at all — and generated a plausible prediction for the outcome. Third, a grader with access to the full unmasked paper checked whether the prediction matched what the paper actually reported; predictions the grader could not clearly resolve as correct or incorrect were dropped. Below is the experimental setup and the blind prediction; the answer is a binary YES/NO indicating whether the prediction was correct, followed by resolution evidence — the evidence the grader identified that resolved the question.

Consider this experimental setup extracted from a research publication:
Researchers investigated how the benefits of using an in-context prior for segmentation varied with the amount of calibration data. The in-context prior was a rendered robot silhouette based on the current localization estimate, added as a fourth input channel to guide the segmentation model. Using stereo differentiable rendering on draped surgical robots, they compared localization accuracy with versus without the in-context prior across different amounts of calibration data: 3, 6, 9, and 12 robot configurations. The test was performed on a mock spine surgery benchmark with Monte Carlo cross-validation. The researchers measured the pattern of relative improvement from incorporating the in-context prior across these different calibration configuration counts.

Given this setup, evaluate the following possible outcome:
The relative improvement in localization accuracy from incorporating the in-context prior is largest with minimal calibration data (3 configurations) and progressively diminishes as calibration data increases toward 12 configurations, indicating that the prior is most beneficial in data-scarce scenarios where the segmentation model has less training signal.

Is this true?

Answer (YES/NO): NO